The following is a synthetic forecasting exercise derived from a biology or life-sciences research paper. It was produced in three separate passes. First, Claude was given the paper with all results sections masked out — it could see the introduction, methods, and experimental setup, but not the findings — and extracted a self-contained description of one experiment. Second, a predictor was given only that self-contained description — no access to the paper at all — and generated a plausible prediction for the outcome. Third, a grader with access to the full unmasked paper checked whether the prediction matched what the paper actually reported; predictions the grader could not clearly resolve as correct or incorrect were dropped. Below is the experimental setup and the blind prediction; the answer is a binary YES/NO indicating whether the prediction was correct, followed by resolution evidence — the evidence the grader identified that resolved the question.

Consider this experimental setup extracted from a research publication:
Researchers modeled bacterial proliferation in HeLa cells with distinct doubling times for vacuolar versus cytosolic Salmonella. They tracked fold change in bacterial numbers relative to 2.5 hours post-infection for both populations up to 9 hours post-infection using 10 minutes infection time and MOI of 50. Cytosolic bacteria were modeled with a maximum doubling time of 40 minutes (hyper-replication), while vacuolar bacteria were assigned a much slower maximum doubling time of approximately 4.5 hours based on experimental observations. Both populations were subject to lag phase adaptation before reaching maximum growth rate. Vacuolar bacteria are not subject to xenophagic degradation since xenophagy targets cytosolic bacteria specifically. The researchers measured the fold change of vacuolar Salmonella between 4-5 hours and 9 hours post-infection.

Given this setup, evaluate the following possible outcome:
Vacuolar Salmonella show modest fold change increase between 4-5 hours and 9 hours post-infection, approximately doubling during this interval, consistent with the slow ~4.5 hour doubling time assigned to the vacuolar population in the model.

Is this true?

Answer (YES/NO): NO